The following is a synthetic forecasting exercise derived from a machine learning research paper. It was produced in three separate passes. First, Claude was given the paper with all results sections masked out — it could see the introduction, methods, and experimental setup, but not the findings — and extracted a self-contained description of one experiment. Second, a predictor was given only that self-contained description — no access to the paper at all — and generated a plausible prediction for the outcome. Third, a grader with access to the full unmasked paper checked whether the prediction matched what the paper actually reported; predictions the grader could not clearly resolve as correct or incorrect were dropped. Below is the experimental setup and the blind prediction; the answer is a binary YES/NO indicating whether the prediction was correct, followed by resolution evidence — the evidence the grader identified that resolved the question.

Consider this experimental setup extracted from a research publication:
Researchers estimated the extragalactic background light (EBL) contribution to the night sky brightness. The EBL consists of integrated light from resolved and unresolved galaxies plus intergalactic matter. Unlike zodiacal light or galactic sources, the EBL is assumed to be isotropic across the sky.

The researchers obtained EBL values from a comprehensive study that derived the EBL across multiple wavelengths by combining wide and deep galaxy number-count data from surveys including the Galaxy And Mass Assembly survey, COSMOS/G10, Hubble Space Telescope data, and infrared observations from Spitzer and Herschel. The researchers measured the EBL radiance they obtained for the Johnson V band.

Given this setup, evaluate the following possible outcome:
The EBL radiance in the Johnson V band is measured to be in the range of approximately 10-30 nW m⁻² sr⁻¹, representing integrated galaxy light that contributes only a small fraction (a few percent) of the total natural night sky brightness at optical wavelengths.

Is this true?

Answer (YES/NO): NO